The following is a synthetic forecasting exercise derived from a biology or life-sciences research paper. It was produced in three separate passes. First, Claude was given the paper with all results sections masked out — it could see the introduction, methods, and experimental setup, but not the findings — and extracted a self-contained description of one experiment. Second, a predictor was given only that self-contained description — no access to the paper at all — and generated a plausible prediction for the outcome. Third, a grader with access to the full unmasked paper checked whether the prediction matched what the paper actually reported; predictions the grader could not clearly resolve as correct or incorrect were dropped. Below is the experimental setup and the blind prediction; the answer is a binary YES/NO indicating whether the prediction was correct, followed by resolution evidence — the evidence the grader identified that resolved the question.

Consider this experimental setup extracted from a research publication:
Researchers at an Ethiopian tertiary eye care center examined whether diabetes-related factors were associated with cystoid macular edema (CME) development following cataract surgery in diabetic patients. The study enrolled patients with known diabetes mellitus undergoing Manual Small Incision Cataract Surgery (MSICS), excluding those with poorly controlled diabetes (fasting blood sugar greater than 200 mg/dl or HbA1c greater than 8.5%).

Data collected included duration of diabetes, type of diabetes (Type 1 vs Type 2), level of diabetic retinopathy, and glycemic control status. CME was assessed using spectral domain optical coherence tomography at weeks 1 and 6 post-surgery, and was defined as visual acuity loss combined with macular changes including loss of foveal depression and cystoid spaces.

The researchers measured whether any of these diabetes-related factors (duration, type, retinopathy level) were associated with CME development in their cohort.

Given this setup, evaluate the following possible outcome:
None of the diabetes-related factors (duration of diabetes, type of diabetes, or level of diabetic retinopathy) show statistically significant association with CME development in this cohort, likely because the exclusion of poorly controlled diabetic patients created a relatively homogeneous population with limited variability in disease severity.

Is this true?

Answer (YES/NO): YES